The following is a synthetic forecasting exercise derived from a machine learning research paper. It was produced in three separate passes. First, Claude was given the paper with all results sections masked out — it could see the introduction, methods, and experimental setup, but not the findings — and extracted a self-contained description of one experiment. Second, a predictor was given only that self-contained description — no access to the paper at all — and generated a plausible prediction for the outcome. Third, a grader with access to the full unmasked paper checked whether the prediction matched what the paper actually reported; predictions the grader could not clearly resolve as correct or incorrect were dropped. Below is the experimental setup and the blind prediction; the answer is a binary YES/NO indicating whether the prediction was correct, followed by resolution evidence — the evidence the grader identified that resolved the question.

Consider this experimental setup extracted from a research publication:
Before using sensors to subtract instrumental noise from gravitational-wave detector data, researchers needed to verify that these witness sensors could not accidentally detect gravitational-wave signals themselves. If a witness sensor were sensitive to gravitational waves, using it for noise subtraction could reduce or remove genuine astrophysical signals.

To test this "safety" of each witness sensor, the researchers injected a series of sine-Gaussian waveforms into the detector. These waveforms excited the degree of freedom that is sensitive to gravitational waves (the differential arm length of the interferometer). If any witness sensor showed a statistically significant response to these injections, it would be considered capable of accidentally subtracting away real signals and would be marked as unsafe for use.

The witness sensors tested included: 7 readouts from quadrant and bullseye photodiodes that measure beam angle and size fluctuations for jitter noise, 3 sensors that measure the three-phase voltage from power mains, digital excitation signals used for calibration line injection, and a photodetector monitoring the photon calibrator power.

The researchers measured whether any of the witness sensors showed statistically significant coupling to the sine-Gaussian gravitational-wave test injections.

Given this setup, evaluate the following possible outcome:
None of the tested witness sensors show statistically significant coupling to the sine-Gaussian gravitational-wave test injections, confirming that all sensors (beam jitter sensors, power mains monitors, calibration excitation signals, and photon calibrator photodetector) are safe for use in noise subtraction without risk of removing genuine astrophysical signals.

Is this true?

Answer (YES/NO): YES